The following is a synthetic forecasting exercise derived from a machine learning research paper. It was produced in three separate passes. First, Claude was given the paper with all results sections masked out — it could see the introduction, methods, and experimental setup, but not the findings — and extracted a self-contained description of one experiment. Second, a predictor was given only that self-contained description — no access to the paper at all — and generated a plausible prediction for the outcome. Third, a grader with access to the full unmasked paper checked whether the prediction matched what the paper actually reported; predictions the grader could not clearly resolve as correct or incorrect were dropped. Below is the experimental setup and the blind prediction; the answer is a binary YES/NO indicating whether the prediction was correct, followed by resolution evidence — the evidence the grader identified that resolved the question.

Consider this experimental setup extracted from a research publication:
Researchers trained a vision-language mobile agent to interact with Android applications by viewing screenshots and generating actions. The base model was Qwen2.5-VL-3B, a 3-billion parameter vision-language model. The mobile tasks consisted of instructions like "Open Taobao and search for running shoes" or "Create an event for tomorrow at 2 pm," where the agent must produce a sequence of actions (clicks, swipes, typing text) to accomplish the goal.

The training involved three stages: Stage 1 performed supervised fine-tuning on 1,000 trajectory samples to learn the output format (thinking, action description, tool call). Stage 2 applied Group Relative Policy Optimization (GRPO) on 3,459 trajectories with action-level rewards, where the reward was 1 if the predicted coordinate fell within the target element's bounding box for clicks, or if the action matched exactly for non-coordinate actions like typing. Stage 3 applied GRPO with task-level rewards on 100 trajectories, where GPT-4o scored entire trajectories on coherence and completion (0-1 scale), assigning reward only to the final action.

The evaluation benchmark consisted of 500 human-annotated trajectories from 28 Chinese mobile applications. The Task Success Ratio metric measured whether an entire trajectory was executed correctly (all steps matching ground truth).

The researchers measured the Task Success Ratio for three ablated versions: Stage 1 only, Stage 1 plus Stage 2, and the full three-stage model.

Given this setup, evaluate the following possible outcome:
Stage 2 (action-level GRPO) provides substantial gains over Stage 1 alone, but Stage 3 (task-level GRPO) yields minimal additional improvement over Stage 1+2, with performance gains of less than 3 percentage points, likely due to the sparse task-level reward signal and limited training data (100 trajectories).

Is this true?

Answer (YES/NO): NO